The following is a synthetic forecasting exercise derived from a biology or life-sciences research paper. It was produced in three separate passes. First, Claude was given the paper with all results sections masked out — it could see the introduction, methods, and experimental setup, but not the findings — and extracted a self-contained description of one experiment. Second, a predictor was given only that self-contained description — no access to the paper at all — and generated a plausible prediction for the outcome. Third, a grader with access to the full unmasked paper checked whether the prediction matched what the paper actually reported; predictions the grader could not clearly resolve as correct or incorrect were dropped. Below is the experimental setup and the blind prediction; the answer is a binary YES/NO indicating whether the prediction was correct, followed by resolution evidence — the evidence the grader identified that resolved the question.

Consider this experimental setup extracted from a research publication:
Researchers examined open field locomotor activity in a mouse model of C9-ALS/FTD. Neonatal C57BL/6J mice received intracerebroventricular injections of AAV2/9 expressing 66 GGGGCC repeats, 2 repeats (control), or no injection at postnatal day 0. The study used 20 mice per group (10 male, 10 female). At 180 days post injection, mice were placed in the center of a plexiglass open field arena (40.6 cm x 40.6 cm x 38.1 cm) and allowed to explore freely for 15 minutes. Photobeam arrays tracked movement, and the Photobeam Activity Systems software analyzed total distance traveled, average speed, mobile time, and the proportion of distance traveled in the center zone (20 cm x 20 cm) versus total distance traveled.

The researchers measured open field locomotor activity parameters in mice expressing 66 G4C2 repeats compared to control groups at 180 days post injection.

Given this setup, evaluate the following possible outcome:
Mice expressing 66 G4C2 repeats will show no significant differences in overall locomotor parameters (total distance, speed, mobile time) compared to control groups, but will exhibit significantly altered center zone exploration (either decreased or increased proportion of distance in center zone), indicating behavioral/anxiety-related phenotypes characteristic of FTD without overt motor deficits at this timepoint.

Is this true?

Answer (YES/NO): NO